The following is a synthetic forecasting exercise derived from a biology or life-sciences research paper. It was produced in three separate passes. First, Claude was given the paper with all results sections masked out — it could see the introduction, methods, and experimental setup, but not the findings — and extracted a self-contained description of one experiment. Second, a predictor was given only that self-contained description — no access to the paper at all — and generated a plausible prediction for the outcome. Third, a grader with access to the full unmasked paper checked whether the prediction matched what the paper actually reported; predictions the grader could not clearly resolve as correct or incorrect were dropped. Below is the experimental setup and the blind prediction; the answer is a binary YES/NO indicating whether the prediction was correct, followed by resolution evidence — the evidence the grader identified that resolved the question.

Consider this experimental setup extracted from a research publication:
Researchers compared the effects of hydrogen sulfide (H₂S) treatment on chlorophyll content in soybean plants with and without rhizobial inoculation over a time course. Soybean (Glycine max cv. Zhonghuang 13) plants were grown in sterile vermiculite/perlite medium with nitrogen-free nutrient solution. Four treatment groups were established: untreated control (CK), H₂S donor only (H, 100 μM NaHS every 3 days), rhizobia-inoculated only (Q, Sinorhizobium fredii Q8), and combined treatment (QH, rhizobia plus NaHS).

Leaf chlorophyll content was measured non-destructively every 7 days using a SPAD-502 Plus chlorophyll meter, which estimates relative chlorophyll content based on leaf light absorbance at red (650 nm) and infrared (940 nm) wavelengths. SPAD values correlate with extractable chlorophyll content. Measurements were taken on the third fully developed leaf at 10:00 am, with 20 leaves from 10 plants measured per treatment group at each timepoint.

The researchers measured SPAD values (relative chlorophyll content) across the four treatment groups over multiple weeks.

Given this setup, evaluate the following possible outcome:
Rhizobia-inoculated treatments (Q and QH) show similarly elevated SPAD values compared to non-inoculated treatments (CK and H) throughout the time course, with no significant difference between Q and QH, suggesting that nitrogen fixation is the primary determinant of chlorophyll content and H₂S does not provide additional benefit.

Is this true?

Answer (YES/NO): NO